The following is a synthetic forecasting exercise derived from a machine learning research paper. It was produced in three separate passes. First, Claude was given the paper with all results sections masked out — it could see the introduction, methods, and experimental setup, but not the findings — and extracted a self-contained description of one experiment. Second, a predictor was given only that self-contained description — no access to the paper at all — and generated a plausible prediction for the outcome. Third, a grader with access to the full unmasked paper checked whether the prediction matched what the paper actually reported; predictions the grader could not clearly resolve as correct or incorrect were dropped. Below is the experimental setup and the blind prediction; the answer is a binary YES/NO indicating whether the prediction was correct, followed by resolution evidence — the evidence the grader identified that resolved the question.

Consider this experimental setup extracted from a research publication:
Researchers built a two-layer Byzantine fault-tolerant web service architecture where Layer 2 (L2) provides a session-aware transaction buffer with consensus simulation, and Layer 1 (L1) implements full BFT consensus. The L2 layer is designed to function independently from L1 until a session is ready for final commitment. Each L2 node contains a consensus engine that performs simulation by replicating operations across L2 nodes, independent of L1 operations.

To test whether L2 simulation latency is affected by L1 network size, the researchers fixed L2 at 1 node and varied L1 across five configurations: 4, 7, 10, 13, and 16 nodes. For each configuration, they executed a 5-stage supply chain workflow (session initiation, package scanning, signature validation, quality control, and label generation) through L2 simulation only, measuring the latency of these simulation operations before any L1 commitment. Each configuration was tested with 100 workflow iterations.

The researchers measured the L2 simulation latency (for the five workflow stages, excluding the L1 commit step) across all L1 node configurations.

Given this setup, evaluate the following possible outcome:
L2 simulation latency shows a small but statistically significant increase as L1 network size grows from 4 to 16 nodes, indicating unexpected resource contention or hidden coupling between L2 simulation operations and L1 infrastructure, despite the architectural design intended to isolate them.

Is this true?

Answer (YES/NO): NO